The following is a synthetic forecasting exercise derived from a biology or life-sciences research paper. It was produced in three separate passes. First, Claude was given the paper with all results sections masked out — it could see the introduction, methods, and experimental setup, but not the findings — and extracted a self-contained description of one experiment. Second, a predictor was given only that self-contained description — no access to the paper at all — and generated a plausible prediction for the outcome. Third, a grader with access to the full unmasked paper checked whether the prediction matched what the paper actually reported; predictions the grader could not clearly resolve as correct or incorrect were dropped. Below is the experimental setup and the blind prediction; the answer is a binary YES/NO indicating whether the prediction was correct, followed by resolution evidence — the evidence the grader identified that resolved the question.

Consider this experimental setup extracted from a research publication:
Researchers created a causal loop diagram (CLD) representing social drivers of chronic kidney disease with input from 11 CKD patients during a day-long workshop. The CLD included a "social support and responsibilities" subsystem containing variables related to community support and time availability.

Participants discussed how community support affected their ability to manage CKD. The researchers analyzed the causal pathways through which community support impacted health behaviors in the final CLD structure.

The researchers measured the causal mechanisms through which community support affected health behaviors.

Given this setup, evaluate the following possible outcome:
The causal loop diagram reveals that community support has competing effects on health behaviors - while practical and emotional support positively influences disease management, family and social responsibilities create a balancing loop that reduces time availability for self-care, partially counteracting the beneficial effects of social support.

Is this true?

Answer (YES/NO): NO